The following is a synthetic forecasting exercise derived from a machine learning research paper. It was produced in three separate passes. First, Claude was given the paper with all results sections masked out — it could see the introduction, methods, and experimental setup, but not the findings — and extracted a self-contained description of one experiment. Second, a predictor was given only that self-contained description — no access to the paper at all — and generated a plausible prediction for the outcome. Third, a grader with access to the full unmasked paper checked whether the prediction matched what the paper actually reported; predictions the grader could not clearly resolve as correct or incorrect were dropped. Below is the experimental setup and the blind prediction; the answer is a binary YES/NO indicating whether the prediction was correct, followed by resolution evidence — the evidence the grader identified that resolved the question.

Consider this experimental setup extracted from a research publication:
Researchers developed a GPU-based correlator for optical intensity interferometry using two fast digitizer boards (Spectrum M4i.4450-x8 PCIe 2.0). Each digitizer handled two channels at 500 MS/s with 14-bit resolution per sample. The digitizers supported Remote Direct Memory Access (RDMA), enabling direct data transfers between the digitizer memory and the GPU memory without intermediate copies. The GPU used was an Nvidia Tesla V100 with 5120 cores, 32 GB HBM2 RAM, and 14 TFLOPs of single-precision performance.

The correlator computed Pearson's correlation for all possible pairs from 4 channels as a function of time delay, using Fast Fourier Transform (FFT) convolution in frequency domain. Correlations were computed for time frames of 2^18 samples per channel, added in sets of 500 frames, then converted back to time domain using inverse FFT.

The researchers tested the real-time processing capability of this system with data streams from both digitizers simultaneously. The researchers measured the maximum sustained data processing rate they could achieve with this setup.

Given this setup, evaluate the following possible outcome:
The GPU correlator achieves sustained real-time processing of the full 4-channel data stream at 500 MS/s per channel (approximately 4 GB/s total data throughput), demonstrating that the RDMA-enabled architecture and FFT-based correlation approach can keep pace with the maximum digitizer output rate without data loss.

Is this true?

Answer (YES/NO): YES